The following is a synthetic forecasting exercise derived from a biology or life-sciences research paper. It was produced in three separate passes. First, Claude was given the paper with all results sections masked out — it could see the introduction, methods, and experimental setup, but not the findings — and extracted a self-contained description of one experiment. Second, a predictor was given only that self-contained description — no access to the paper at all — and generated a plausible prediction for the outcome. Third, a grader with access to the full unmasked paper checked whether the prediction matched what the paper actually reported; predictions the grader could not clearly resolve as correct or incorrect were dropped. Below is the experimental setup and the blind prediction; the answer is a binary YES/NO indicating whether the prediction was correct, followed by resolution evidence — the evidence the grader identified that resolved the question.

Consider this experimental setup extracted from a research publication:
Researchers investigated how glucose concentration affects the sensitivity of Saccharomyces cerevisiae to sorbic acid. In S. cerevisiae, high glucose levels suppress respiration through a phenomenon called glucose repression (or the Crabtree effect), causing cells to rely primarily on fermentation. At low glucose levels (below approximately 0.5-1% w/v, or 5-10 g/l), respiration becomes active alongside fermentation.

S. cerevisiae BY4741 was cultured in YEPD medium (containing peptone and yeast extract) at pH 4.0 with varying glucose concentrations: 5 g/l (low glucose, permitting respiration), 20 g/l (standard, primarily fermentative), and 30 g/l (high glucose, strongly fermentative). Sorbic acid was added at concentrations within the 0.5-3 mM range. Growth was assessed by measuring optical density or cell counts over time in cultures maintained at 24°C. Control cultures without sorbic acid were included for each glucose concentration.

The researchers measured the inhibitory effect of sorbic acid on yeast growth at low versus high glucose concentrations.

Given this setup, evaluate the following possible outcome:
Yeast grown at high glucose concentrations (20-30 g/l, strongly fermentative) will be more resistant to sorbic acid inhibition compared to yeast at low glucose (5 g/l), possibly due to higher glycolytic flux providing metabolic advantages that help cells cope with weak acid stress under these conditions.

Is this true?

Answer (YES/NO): YES